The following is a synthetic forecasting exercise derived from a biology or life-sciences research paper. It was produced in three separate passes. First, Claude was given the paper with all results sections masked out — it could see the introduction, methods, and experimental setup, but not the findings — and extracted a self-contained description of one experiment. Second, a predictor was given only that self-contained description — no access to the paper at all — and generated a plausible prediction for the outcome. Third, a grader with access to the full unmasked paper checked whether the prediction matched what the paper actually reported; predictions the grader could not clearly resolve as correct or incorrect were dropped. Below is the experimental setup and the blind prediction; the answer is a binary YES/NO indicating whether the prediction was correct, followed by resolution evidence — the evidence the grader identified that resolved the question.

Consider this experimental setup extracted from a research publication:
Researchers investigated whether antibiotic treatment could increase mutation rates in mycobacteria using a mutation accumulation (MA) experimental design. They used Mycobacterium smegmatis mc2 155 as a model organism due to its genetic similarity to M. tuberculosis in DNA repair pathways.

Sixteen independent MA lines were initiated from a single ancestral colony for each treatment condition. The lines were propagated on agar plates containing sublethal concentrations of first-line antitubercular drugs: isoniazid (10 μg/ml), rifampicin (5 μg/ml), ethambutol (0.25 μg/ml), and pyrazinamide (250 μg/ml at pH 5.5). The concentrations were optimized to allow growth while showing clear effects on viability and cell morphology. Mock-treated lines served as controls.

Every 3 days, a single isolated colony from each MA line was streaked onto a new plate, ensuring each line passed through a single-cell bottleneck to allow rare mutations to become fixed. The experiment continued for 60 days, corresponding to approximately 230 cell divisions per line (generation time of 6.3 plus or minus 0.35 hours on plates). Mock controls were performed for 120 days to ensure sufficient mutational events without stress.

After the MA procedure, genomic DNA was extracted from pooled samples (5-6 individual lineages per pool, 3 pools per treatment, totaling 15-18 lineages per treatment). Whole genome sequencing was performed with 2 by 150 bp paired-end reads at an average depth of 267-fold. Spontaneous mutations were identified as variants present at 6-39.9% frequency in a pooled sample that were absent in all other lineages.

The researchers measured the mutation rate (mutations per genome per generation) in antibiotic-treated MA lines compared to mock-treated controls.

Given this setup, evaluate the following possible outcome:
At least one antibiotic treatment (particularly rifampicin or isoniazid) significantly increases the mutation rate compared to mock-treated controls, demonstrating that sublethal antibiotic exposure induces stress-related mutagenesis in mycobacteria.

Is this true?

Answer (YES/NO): NO